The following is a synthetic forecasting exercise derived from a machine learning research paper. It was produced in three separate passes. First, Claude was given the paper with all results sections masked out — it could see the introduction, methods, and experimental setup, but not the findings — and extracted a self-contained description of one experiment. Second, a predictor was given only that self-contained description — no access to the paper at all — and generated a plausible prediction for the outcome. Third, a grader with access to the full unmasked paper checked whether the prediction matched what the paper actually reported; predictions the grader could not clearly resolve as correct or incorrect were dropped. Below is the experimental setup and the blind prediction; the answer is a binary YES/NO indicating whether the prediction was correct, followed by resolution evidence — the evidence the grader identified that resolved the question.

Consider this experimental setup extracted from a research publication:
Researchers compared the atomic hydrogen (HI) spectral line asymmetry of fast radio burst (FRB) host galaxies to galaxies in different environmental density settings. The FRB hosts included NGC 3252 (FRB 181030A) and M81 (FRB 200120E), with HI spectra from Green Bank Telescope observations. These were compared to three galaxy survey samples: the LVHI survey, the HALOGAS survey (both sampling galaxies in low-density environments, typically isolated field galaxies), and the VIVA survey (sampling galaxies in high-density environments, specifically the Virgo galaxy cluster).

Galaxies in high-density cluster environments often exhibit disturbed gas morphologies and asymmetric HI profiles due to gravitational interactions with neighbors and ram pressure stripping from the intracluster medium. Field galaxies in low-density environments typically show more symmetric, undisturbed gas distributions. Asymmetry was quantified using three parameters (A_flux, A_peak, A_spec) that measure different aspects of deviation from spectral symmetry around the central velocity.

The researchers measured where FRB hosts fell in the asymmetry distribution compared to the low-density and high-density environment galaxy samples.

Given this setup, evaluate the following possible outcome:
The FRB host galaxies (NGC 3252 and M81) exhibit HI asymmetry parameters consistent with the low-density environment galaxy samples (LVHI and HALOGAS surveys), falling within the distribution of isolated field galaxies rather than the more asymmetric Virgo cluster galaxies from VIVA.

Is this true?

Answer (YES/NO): NO